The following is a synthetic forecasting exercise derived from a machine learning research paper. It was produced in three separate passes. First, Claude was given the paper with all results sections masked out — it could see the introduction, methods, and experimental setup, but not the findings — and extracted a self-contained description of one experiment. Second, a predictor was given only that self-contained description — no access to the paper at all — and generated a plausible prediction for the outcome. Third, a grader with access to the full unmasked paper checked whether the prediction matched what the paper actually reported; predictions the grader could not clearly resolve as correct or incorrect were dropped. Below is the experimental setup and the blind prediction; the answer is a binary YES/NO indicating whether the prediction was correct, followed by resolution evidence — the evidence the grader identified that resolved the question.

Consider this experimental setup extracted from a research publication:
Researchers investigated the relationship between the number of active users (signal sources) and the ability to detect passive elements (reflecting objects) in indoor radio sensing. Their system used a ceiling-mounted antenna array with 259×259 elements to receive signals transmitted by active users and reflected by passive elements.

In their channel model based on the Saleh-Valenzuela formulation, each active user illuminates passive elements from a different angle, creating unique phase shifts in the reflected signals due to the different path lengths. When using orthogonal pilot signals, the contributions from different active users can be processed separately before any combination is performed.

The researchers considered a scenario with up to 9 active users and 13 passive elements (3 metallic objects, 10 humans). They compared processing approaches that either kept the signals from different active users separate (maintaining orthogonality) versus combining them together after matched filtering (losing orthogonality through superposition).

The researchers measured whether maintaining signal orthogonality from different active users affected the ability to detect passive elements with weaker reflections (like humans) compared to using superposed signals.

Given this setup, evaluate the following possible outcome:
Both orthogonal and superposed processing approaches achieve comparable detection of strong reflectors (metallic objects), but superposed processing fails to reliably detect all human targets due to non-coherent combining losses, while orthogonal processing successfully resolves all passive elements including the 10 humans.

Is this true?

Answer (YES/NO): NO